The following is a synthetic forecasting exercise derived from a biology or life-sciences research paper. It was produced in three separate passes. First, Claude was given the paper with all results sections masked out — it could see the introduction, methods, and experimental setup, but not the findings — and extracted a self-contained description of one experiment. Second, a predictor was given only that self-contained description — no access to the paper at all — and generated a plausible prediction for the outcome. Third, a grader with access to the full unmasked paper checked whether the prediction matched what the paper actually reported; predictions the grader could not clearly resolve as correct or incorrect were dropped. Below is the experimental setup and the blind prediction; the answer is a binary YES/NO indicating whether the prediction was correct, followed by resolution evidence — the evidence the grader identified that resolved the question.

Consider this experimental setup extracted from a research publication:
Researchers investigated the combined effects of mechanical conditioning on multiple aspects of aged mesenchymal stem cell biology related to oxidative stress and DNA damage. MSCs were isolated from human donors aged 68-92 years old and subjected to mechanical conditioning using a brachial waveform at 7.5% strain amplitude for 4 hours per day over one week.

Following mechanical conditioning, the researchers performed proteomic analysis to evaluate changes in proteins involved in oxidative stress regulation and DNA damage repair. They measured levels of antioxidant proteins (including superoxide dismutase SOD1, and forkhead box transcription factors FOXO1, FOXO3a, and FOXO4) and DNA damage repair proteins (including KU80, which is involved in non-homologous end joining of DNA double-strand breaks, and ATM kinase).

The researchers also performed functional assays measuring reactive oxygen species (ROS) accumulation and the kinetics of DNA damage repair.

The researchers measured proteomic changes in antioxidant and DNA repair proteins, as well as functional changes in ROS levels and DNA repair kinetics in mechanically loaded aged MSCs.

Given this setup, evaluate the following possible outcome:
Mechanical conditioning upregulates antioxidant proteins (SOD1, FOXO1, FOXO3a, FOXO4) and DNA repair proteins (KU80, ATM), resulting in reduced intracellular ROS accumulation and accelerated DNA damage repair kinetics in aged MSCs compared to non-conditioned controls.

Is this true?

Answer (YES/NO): YES